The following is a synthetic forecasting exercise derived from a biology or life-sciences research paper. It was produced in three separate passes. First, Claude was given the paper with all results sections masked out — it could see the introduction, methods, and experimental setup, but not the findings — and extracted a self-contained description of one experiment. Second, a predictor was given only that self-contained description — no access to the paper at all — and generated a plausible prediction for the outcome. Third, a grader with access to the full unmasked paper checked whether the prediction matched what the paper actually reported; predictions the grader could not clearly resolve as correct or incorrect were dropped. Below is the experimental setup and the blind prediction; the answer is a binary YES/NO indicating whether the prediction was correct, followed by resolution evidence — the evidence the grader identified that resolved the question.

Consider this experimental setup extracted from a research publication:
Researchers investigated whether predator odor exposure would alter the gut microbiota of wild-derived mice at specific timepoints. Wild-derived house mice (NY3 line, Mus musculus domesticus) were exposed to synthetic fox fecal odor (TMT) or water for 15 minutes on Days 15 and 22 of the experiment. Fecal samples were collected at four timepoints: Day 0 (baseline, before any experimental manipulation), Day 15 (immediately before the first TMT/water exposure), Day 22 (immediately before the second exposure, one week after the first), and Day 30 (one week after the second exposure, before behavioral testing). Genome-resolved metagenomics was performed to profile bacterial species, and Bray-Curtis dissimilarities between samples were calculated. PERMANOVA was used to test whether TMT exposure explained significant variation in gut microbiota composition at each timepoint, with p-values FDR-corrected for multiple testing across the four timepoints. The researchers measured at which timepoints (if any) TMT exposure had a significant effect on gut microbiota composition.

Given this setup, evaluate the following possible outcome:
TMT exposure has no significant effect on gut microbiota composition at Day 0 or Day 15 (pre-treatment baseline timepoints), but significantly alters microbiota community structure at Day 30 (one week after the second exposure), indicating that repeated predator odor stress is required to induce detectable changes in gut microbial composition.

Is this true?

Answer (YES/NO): NO